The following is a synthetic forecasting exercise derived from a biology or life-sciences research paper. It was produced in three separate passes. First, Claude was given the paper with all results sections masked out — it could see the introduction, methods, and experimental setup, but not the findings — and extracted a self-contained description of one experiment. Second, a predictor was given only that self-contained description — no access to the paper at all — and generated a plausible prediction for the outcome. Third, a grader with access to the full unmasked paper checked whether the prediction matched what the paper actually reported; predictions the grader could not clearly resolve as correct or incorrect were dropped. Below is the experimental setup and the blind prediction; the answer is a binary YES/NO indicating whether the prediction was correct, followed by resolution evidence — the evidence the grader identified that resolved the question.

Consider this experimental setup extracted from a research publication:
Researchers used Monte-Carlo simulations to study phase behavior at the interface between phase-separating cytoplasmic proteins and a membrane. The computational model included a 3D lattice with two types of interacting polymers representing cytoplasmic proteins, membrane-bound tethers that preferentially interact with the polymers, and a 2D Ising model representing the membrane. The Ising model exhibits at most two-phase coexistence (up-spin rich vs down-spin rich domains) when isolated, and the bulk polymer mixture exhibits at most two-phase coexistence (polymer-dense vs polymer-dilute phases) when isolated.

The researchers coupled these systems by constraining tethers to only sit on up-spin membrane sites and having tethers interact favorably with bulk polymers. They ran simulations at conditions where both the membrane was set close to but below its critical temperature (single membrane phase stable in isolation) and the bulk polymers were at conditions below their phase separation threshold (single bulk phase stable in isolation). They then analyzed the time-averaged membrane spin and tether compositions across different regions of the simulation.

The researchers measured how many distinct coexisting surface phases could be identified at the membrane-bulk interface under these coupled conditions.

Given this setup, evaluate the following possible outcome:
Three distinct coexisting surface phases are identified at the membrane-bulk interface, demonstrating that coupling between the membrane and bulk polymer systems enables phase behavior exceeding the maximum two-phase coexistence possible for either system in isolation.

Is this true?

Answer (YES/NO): YES